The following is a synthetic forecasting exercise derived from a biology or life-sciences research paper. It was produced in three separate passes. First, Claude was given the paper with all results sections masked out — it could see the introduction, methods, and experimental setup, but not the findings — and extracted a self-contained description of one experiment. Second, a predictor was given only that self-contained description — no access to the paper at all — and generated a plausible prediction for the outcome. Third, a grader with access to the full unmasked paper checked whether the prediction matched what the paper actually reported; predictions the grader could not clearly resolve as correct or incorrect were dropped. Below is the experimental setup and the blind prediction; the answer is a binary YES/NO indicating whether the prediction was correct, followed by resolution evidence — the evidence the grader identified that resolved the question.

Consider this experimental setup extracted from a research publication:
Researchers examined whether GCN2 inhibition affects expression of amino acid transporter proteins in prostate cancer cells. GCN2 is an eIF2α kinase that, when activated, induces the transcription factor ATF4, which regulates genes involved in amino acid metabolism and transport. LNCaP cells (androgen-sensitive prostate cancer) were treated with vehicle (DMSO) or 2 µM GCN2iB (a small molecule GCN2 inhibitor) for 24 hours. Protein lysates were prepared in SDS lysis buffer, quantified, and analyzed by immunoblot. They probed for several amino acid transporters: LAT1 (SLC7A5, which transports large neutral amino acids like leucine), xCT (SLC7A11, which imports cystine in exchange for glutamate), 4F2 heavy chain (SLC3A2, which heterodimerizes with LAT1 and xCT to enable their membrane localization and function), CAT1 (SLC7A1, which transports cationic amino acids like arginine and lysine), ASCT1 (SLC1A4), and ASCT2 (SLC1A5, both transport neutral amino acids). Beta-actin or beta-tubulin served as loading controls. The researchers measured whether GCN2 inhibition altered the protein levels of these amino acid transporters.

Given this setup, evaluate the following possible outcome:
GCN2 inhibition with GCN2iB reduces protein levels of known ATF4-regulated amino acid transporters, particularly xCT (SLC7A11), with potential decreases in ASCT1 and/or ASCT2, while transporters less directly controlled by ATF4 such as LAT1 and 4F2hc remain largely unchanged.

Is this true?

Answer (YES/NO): NO